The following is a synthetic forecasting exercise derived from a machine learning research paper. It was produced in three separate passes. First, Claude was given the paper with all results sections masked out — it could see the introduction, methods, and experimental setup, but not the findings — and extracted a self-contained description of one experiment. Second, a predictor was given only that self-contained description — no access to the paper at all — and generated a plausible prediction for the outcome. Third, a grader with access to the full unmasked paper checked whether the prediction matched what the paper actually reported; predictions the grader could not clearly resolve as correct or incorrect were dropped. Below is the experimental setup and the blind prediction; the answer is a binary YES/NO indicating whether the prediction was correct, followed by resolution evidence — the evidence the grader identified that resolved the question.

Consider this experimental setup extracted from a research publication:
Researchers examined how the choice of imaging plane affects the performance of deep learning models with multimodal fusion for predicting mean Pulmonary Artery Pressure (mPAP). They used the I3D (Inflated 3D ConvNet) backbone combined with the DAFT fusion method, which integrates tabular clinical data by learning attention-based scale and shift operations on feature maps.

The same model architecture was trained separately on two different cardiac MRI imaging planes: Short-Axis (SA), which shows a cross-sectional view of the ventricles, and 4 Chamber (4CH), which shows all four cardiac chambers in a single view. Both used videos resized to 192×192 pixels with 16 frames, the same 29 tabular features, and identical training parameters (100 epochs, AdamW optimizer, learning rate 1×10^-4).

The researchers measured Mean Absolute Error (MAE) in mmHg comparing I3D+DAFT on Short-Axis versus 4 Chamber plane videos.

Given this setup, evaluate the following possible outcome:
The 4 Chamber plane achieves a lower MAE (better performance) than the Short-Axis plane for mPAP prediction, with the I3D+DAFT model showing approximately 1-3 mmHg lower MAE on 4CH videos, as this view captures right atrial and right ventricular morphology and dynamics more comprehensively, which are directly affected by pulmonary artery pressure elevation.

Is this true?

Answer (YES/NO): NO